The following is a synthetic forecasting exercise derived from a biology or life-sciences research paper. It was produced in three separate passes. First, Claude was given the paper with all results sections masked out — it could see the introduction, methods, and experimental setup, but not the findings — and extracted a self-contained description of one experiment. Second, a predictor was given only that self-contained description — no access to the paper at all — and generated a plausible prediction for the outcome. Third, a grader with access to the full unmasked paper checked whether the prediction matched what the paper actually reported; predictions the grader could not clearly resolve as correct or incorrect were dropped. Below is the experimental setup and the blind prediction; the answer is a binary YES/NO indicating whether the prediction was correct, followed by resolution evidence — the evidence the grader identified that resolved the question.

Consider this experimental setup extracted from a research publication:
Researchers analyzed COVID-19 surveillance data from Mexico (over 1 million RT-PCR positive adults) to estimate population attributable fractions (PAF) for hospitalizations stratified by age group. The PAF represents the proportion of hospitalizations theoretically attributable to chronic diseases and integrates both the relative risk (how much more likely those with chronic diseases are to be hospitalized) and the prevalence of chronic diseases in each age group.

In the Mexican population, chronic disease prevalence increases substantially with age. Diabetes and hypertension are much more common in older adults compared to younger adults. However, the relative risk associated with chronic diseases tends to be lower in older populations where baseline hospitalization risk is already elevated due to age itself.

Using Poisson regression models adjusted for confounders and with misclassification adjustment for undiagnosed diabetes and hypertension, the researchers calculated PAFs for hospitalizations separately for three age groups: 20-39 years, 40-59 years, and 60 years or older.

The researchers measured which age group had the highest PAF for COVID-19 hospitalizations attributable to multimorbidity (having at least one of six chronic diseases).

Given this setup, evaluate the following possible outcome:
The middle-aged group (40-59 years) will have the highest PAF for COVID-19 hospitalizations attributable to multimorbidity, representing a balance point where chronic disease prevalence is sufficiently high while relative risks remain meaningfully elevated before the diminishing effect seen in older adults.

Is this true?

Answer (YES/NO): YES